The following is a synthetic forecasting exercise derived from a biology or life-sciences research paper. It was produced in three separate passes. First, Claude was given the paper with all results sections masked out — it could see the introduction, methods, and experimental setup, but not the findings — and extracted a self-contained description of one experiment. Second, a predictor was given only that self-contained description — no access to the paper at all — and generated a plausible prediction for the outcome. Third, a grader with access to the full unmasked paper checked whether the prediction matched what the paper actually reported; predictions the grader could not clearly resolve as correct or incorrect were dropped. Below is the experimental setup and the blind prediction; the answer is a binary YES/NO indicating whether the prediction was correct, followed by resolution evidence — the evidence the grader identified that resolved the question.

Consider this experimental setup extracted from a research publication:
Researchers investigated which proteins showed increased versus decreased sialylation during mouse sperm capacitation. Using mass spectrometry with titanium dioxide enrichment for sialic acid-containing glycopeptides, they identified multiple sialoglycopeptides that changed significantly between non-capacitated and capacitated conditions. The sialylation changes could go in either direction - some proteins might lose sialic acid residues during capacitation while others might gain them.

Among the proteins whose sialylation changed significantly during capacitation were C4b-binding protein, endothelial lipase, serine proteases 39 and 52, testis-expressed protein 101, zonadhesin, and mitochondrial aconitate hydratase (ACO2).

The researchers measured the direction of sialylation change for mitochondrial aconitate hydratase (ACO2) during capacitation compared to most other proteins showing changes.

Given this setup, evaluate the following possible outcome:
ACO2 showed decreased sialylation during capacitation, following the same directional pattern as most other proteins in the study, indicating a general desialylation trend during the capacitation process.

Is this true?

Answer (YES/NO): NO